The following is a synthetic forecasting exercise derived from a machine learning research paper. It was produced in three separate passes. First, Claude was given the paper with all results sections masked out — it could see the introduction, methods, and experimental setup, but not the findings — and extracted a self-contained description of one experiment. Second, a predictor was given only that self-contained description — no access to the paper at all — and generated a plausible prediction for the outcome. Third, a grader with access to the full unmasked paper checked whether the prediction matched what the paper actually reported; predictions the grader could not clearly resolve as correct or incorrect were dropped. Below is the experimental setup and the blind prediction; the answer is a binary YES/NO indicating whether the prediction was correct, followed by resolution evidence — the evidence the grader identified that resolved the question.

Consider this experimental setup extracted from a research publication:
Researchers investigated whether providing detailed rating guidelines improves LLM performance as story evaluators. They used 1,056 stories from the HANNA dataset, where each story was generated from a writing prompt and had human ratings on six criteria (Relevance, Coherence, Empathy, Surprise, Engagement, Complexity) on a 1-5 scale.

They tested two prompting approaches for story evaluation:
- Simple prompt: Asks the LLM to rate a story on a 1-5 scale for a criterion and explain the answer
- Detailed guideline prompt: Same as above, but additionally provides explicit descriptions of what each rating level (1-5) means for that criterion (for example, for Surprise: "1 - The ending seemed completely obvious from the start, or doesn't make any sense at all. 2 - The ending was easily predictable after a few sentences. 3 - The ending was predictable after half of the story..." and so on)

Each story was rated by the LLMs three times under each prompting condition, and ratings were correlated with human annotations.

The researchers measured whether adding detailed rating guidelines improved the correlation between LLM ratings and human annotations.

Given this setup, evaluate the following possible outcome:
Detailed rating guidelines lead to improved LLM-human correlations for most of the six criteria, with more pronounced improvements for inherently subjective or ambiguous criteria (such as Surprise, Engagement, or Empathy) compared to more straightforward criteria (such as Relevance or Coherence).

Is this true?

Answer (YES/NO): NO